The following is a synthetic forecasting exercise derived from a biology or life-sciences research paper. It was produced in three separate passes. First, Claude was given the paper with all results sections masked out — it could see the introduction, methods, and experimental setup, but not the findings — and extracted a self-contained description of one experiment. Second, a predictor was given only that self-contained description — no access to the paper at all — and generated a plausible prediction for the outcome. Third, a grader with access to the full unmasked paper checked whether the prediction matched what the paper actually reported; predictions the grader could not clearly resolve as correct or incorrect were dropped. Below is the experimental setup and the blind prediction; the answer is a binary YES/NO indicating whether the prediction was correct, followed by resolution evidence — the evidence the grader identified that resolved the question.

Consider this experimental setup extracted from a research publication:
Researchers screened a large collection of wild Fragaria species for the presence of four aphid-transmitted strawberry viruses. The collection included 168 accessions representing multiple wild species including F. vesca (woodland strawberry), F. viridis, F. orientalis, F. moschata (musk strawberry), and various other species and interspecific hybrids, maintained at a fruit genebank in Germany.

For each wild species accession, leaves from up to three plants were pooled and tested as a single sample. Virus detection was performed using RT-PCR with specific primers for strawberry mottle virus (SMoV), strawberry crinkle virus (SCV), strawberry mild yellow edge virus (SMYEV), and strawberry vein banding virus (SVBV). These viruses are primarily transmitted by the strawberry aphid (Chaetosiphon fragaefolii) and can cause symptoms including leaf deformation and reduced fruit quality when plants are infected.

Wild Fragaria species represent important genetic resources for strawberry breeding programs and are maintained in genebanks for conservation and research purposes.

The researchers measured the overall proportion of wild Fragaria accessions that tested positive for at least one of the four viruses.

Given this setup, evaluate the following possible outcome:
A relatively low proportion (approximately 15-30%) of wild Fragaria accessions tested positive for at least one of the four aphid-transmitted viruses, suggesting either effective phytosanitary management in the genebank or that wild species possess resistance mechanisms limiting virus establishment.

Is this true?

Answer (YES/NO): NO